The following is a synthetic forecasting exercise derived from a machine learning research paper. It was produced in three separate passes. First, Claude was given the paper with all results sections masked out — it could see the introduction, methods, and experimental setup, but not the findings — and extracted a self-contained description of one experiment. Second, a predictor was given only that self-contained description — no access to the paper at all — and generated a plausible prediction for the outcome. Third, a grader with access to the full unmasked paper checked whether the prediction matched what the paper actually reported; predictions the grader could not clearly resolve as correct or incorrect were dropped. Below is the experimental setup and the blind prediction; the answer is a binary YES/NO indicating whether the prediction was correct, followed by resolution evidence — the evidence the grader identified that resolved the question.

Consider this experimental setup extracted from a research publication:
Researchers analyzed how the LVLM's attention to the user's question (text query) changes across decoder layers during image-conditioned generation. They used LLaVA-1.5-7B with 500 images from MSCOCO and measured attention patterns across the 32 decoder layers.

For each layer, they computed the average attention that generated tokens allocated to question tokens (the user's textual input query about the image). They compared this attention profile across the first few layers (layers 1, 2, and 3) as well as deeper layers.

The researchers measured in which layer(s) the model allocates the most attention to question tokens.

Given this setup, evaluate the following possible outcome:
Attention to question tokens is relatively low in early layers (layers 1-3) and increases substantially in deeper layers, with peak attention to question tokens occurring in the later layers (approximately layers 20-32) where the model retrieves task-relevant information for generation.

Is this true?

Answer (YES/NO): NO